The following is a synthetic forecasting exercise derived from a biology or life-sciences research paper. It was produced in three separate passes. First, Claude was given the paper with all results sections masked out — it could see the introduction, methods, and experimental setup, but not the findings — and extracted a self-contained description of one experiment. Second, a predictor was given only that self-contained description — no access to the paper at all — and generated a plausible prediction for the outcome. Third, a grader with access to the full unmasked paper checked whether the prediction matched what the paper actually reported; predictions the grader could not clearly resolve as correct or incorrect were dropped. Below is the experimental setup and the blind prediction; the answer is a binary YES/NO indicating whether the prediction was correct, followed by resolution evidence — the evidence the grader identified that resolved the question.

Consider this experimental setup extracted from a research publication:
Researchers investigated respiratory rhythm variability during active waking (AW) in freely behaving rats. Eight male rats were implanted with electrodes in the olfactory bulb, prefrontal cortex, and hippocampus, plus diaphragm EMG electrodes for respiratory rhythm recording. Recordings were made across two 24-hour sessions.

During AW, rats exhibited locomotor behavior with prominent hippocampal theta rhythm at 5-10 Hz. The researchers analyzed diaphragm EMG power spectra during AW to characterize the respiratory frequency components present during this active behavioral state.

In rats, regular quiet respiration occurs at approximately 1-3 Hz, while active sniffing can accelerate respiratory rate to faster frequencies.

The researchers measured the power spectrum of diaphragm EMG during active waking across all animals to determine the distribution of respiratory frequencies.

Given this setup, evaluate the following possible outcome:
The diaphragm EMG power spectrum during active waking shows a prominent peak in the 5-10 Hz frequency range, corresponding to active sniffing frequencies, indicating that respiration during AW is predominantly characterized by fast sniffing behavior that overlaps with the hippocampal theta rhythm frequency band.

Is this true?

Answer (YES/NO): NO